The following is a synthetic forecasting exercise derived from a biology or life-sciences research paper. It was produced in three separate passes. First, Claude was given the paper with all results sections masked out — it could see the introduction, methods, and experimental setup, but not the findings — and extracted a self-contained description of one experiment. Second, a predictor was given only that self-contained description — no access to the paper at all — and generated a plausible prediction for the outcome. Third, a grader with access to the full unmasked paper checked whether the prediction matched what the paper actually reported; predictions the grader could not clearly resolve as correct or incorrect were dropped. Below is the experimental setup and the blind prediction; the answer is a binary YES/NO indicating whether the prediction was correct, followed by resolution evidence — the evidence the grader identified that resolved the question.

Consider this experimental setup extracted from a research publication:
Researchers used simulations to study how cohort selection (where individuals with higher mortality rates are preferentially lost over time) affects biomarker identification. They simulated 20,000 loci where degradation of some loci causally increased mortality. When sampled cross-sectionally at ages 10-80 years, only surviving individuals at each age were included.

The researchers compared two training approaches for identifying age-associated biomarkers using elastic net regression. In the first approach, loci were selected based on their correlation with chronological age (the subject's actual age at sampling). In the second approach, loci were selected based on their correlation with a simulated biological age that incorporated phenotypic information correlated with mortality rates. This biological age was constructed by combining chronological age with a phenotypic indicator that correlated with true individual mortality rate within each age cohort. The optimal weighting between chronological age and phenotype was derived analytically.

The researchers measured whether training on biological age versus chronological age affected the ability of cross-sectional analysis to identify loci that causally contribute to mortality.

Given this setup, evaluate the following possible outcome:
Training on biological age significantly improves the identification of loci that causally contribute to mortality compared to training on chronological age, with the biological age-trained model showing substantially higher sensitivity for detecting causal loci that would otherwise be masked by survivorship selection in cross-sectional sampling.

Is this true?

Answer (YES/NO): YES